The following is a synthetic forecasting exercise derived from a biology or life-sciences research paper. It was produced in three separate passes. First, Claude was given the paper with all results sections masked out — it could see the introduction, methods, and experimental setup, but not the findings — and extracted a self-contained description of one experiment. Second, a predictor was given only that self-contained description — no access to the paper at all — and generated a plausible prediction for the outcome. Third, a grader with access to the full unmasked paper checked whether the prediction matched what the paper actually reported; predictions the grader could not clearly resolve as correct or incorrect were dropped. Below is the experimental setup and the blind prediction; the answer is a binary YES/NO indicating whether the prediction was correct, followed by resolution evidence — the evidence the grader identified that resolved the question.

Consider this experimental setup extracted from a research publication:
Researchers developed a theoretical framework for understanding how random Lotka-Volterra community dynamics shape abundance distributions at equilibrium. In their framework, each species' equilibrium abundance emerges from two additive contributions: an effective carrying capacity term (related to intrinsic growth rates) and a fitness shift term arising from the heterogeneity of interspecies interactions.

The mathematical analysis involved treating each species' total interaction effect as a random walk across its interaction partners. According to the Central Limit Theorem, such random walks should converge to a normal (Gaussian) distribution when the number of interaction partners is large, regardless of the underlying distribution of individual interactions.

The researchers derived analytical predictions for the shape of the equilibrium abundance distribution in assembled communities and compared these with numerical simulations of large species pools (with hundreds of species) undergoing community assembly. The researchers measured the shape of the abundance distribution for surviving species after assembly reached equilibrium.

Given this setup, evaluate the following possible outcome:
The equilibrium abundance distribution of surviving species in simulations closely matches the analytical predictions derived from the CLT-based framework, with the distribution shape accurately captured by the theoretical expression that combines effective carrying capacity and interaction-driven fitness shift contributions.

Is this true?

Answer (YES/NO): YES